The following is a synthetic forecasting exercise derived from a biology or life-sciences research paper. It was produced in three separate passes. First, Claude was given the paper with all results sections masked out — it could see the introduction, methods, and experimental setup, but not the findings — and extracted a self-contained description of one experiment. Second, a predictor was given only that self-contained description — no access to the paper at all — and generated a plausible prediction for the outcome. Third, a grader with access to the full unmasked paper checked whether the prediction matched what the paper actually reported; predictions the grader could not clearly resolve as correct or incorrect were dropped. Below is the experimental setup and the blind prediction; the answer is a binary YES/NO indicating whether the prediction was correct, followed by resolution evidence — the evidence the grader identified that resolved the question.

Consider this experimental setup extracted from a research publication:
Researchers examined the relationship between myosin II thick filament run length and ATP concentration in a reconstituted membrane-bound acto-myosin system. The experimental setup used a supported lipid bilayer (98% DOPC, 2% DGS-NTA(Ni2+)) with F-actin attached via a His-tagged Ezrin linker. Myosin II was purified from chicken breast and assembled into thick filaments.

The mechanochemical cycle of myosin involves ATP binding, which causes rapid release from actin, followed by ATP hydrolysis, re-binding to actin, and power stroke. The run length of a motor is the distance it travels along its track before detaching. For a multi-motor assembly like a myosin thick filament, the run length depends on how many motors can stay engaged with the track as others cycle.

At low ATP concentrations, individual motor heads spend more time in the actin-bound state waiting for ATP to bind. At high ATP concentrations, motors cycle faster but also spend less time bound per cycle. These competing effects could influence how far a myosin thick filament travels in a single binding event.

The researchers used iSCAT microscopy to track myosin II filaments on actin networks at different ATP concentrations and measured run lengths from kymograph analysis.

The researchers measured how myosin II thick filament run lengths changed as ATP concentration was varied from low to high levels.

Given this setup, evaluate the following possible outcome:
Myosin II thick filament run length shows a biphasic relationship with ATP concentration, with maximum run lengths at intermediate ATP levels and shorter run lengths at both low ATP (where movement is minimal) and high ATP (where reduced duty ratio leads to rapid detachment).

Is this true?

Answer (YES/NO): NO